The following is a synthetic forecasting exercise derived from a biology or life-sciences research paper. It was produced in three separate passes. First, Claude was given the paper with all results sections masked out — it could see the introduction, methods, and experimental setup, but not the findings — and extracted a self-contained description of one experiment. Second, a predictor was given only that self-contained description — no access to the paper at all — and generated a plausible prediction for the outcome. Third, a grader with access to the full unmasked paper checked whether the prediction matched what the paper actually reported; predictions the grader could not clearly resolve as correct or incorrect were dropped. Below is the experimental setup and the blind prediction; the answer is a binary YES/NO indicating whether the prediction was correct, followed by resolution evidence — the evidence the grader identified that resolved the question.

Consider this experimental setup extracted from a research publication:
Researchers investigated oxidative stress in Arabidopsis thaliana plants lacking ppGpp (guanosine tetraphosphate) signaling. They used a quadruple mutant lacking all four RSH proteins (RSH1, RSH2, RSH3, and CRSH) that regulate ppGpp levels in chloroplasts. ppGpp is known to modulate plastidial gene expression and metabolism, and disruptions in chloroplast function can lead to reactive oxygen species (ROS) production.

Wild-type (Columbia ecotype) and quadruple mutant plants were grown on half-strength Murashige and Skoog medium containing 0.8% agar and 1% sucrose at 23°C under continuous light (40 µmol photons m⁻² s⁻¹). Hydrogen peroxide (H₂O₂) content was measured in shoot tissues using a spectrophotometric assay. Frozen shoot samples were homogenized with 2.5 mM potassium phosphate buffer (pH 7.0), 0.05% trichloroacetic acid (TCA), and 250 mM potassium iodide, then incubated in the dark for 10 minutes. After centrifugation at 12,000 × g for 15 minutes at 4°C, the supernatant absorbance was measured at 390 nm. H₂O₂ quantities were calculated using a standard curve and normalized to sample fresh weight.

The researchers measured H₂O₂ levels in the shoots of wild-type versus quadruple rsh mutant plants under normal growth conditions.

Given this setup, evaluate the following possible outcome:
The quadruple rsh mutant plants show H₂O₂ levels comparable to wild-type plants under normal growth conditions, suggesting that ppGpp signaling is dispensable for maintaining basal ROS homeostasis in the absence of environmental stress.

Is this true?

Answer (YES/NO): NO